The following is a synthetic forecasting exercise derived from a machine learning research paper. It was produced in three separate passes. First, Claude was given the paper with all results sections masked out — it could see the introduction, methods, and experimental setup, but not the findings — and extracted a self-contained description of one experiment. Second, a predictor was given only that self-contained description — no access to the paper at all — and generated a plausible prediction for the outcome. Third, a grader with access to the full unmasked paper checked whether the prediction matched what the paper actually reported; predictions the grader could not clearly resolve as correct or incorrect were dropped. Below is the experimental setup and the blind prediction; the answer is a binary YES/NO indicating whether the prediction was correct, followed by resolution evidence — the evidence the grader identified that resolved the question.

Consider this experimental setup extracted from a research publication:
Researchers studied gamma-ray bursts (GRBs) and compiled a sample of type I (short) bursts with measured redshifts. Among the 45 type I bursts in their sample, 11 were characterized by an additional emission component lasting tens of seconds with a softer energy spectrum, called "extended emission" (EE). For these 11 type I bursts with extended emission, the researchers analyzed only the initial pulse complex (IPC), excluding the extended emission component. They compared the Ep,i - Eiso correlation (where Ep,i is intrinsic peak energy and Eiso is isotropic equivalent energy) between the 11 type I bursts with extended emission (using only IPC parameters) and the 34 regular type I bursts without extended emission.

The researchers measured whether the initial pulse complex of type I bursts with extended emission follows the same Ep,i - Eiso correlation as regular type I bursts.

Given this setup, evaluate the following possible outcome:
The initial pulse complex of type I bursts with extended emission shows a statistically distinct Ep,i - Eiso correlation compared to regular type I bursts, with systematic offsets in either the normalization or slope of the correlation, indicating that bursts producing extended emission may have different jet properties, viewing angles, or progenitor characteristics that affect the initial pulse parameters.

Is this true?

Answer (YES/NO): NO